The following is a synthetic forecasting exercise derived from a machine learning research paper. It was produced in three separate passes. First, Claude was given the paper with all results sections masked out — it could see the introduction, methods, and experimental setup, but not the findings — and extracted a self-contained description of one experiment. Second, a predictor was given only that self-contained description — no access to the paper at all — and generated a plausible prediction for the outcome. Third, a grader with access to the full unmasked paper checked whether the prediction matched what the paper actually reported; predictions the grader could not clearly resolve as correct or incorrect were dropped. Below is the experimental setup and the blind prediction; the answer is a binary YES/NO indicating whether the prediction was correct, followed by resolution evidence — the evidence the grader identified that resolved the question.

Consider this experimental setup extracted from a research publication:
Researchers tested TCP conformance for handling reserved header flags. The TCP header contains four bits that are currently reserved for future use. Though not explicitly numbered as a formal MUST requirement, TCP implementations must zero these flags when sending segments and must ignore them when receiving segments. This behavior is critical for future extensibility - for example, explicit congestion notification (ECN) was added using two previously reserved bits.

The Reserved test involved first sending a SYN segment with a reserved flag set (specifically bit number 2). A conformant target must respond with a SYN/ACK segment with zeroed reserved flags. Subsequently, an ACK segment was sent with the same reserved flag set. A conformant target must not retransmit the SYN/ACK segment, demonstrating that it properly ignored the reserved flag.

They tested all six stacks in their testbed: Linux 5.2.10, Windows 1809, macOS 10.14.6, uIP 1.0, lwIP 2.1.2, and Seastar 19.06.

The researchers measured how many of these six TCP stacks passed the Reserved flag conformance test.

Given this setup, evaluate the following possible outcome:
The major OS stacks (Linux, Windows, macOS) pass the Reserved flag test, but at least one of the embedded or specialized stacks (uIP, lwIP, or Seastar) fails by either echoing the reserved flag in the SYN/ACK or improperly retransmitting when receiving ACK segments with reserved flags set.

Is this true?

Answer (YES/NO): NO